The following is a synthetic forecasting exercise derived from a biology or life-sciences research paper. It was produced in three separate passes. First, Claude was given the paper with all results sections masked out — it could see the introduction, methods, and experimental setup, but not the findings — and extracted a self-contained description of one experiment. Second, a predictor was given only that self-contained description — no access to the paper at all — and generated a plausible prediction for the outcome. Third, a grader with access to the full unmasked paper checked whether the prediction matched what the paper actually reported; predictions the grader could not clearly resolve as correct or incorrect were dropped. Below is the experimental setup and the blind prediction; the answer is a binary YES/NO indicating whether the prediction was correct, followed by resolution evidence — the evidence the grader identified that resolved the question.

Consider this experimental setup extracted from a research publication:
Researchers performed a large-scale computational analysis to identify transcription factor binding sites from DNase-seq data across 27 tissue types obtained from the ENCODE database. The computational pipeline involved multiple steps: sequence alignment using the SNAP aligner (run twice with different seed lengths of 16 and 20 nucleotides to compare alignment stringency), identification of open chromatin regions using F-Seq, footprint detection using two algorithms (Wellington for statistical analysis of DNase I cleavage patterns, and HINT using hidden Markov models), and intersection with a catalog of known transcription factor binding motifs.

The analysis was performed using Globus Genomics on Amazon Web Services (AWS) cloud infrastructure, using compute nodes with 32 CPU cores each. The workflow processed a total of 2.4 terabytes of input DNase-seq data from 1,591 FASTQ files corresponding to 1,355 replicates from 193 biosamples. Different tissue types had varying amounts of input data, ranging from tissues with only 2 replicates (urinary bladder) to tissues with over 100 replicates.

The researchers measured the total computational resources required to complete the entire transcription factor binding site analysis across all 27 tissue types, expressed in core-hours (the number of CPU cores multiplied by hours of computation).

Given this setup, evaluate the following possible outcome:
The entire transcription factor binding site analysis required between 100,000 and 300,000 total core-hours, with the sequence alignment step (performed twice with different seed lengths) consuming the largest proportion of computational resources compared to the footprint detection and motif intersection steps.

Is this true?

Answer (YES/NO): NO